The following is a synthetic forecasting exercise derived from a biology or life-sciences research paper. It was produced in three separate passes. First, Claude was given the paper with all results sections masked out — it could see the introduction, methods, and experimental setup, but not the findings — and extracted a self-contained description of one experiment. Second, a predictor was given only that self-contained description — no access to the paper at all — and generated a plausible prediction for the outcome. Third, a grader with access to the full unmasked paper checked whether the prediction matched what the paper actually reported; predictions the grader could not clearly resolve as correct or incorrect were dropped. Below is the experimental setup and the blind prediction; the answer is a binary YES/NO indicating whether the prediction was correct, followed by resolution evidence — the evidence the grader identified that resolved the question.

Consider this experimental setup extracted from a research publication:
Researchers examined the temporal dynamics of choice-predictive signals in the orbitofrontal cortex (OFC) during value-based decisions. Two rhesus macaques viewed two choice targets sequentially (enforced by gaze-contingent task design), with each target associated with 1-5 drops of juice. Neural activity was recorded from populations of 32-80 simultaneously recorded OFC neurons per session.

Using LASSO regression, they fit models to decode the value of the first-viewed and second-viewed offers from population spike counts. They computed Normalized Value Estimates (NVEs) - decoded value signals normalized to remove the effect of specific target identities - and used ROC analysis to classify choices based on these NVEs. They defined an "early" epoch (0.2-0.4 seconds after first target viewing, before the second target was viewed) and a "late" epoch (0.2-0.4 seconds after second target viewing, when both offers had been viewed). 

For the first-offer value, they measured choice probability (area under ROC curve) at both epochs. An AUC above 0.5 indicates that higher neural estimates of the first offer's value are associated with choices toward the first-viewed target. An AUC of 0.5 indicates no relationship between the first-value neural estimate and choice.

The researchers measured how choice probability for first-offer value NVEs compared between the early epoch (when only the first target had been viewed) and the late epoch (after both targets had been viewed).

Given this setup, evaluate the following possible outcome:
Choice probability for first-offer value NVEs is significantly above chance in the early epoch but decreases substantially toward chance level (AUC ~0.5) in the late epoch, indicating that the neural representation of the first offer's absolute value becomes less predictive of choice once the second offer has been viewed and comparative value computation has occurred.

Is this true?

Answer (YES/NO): NO